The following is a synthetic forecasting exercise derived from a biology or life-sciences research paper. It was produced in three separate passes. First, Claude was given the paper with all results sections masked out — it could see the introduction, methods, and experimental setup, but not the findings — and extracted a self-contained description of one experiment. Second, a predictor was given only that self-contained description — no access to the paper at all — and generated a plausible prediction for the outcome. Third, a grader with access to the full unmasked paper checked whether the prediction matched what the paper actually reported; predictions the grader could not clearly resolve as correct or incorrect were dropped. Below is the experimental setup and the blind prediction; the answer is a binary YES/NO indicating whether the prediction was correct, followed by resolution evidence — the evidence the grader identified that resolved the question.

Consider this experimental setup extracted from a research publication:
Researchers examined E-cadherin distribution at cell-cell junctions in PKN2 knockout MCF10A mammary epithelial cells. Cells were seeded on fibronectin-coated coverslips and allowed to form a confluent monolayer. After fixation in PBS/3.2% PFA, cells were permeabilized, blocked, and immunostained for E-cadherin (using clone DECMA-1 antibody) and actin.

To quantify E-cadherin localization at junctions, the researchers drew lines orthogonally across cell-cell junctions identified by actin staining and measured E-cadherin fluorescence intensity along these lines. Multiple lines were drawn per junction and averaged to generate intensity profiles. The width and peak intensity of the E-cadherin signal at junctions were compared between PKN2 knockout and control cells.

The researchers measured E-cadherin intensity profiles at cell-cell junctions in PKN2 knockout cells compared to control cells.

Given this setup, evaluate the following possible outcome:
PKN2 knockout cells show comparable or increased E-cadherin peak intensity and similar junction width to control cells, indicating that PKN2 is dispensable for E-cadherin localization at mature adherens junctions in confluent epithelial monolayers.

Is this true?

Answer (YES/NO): NO